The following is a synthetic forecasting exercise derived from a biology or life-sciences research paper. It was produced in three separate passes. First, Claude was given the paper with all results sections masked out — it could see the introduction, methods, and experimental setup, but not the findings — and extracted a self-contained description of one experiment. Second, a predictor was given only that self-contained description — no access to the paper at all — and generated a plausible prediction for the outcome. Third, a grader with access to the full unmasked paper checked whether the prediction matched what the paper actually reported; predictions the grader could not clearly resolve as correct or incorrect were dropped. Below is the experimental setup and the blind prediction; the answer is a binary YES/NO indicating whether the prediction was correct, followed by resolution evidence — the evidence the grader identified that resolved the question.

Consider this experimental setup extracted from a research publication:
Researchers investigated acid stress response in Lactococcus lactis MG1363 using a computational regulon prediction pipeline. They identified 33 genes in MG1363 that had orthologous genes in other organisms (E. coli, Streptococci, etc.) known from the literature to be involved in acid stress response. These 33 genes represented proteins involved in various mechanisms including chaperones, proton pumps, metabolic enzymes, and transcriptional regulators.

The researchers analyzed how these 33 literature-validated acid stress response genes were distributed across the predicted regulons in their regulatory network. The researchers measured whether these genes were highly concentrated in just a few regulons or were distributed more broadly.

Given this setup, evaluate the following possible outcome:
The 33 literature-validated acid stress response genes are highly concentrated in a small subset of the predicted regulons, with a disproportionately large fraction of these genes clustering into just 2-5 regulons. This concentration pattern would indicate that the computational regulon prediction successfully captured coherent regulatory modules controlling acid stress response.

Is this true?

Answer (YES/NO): NO